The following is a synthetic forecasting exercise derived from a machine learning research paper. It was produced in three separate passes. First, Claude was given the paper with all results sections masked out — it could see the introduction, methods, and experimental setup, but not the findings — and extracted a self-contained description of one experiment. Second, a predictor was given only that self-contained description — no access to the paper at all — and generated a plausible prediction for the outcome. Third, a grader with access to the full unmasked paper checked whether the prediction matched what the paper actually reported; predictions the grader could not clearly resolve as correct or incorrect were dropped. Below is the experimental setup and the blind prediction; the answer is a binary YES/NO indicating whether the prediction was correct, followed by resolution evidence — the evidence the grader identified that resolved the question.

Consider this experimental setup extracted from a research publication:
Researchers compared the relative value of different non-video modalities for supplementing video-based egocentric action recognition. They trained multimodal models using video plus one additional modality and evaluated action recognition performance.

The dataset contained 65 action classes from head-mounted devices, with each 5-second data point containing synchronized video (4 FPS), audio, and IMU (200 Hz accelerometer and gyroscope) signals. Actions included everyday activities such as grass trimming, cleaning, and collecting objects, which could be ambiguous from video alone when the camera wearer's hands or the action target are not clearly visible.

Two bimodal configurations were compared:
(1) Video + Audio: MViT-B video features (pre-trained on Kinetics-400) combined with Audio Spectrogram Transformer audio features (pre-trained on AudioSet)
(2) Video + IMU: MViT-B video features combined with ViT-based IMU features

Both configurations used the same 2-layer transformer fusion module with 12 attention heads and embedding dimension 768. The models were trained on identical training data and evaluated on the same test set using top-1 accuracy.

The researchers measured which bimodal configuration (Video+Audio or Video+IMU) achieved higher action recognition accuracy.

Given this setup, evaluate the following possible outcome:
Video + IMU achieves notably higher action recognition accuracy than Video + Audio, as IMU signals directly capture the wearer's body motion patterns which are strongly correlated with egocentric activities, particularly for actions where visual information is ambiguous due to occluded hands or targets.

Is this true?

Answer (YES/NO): NO